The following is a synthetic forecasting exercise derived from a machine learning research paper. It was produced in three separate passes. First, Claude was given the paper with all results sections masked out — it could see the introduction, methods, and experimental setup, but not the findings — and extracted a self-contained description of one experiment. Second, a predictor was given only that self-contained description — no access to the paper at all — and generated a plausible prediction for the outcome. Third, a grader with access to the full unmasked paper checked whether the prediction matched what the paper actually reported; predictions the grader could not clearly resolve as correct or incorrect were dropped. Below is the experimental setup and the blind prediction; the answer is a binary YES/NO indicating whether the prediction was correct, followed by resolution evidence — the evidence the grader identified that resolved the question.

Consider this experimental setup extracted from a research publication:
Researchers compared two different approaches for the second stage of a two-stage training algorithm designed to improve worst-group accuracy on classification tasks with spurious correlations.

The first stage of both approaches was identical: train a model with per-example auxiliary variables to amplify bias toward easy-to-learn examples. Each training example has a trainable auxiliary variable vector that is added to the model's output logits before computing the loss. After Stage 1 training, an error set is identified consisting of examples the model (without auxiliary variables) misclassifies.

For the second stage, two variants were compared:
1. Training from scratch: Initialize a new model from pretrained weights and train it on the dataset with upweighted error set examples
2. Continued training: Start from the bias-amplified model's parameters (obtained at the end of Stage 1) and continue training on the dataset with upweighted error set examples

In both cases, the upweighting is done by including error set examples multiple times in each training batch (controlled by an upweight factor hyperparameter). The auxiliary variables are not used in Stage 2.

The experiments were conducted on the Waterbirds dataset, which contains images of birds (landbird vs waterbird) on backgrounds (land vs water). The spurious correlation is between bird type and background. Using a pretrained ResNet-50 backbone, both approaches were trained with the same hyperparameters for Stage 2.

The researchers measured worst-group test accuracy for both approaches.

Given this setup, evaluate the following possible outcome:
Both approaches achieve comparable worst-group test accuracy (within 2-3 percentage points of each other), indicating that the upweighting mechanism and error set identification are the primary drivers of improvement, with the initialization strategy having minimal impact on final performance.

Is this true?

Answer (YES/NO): NO